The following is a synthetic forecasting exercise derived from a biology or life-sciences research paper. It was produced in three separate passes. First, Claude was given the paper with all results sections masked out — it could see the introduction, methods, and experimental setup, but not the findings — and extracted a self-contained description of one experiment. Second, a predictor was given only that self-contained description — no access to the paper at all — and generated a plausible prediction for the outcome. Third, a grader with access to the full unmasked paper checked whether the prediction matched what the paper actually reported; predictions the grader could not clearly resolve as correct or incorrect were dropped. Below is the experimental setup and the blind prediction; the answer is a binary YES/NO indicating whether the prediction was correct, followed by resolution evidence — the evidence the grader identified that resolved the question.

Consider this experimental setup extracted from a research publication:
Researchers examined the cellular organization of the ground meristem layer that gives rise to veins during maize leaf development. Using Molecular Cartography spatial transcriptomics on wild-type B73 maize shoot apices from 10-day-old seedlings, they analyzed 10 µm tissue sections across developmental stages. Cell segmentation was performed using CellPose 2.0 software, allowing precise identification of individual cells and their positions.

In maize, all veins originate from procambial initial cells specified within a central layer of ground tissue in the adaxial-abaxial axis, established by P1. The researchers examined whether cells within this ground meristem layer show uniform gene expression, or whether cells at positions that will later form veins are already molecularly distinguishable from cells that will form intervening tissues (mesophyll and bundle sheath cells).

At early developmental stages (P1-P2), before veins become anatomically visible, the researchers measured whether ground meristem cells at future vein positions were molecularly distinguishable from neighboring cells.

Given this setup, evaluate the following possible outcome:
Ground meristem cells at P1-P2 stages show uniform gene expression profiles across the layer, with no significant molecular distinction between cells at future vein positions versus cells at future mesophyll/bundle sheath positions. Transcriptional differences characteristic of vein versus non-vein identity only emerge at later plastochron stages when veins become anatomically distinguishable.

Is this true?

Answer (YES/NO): NO